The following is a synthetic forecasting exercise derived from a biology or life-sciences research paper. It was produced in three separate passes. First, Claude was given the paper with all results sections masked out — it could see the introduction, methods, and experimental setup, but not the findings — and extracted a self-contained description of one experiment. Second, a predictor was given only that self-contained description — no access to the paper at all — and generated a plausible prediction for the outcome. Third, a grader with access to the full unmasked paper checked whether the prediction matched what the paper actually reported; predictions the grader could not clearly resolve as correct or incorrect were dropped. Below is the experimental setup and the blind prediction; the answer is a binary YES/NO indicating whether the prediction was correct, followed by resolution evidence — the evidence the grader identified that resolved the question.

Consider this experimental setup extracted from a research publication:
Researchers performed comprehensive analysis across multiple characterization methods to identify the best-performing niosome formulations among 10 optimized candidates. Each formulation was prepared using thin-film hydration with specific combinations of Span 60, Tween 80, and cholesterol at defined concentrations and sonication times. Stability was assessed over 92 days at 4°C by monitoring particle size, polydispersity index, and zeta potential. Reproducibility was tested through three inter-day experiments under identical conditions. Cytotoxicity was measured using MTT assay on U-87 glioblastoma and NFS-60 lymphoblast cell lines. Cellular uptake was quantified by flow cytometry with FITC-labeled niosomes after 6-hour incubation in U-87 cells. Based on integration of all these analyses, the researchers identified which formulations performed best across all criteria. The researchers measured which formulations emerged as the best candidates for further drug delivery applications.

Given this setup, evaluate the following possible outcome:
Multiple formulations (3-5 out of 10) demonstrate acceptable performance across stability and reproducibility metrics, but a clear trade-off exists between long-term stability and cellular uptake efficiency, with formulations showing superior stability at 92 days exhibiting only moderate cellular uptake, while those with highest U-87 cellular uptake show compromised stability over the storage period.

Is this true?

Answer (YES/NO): NO